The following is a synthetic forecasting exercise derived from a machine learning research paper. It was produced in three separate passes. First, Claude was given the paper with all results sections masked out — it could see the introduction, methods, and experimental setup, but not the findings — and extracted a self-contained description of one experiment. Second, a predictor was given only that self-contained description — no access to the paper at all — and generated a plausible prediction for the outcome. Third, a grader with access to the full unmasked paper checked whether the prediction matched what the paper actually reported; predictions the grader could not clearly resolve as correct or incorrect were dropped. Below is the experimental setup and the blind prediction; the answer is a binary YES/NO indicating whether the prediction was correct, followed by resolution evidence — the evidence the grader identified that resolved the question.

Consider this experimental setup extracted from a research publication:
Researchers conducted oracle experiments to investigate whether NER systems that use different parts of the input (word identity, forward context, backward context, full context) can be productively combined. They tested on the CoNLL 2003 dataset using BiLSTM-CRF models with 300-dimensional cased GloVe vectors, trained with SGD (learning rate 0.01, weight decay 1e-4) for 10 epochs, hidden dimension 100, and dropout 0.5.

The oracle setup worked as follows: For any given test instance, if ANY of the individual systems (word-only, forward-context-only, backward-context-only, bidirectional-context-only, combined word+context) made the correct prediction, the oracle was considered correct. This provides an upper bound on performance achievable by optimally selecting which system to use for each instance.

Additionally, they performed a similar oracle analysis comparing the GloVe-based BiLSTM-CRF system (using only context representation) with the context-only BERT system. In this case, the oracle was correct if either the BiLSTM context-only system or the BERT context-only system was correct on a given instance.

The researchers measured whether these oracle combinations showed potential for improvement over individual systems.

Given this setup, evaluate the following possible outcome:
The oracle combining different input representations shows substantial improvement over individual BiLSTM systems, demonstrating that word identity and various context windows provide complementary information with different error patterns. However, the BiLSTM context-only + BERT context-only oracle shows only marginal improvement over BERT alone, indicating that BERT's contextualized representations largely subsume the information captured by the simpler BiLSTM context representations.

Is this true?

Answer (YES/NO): NO